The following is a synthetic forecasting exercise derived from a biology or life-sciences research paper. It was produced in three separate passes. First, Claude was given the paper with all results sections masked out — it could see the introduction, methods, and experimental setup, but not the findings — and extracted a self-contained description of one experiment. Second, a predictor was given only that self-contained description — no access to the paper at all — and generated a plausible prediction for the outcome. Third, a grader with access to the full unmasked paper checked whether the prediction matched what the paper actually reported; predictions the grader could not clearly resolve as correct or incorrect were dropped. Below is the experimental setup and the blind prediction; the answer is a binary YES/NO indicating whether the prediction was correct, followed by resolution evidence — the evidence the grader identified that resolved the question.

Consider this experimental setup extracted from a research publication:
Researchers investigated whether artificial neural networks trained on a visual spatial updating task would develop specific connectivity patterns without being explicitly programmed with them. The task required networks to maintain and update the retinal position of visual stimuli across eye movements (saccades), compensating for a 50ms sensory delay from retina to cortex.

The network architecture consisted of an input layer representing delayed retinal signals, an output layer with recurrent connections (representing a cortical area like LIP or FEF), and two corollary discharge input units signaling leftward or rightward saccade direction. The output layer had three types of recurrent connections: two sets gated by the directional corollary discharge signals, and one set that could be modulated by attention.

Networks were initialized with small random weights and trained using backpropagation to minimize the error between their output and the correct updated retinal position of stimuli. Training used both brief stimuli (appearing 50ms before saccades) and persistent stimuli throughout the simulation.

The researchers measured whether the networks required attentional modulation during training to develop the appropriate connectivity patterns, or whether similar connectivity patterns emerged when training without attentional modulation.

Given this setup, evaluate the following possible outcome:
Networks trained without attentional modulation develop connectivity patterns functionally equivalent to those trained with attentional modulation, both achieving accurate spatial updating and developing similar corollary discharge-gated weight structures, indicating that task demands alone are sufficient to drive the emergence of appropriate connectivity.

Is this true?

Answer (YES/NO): YES